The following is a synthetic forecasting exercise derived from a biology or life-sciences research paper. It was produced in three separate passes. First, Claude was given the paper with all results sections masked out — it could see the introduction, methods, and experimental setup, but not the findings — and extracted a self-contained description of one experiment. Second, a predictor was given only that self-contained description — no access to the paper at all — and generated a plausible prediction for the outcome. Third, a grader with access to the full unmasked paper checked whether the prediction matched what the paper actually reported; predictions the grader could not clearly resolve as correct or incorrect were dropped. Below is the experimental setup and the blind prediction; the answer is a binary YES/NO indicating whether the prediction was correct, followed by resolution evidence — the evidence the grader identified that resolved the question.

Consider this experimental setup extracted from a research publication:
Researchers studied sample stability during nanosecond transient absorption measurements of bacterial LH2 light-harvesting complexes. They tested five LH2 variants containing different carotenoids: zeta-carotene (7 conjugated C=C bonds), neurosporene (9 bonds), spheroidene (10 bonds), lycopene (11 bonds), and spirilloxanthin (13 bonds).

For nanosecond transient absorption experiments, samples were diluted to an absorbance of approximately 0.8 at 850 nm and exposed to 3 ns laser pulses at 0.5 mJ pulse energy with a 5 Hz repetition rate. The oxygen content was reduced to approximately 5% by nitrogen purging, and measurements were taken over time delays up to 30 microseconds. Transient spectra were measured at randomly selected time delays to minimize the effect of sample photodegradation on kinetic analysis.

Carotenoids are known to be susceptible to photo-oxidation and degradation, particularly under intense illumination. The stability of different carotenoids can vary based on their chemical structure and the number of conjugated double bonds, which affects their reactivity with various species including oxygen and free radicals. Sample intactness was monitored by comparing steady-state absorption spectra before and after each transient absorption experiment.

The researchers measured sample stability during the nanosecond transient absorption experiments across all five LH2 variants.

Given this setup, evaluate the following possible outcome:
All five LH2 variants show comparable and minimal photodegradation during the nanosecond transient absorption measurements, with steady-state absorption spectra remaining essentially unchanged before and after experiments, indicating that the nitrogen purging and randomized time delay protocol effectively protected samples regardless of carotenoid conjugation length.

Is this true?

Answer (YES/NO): NO